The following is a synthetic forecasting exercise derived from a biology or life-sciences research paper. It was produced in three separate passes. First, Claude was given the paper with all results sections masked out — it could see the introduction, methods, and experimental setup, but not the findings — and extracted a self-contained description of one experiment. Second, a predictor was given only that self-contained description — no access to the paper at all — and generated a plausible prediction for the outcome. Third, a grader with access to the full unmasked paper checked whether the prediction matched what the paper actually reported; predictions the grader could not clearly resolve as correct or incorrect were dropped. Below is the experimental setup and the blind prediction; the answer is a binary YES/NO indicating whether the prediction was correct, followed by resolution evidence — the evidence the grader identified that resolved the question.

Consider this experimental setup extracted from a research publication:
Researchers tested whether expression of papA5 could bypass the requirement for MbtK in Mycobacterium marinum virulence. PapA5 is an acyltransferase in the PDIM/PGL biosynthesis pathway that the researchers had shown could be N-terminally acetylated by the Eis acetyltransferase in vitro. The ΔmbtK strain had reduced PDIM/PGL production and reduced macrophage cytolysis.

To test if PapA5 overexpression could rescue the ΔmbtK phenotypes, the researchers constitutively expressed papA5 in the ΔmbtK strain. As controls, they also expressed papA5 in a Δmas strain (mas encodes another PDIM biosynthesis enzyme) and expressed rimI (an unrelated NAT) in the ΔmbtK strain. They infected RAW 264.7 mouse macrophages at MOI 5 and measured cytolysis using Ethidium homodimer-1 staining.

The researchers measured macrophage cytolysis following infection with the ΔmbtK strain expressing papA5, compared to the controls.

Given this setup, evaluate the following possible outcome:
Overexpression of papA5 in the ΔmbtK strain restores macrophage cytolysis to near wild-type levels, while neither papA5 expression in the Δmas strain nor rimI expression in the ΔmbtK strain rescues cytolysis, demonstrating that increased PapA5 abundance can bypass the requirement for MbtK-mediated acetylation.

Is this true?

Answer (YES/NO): NO